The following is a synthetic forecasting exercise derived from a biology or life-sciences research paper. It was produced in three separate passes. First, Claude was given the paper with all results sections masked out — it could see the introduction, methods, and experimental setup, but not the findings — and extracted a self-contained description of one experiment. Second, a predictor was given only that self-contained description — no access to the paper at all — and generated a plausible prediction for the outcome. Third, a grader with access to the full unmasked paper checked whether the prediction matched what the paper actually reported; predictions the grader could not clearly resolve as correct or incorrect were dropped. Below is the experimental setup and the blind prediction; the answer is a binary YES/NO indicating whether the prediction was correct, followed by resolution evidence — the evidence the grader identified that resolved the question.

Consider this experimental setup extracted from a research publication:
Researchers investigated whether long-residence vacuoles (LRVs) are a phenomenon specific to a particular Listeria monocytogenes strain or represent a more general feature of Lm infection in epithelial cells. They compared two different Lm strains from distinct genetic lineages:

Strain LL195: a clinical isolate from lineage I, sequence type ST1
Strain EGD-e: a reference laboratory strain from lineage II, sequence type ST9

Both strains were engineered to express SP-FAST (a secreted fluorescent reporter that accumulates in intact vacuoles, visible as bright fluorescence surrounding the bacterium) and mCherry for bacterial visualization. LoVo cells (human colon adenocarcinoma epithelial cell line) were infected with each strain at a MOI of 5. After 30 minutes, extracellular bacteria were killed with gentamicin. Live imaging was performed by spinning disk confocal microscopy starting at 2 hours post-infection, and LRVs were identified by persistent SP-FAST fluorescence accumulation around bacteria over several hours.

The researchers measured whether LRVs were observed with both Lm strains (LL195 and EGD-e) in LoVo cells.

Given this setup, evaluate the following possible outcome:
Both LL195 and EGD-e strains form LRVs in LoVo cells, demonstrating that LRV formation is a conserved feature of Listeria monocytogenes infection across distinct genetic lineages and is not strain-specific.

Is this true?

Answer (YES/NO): YES